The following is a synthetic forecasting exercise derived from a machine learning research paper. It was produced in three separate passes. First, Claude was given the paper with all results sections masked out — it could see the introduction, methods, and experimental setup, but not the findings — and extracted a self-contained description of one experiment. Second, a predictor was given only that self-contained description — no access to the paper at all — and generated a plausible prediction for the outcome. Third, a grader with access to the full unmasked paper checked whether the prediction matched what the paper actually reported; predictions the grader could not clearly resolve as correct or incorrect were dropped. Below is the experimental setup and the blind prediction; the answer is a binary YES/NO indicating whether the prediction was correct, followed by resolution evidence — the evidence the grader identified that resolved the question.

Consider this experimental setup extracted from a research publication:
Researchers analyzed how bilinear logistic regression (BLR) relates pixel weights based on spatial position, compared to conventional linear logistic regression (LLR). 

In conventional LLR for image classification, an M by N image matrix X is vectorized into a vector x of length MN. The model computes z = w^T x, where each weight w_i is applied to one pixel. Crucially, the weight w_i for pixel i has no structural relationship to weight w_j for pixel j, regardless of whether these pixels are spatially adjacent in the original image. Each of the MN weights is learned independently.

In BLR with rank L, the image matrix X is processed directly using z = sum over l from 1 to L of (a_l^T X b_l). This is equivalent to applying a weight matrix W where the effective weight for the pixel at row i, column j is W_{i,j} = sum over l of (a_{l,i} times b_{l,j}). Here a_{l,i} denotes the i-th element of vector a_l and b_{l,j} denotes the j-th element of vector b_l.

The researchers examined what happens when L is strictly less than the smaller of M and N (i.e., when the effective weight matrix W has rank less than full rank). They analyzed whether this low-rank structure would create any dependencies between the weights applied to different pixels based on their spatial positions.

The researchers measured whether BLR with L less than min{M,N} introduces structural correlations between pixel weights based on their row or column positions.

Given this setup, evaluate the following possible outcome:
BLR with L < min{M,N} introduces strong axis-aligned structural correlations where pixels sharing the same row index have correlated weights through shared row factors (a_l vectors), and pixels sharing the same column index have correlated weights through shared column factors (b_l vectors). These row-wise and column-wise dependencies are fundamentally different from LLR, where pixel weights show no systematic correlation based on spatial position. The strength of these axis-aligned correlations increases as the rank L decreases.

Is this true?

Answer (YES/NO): YES